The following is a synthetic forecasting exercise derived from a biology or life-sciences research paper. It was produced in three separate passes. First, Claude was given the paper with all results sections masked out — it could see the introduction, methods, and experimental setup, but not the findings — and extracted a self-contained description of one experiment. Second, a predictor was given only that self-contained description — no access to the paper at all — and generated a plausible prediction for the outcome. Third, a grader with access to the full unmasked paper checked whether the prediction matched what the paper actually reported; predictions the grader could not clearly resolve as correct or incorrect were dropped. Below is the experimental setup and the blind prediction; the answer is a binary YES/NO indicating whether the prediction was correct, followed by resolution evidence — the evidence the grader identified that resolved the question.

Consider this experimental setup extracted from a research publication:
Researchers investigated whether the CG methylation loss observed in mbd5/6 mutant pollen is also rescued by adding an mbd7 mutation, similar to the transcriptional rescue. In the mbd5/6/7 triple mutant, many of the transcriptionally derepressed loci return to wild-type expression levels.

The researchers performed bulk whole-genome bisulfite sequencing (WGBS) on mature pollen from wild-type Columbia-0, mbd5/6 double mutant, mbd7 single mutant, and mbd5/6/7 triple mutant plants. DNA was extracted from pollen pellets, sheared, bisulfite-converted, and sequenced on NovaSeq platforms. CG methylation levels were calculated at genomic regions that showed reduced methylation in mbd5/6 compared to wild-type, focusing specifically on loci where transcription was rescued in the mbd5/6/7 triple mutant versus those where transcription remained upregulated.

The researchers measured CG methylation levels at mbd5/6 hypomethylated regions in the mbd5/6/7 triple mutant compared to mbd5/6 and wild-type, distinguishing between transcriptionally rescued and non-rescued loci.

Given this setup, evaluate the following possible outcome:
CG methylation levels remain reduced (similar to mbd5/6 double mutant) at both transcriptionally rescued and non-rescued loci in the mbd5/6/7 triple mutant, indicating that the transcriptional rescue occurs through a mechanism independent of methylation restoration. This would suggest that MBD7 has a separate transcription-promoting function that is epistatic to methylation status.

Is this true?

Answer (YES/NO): NO